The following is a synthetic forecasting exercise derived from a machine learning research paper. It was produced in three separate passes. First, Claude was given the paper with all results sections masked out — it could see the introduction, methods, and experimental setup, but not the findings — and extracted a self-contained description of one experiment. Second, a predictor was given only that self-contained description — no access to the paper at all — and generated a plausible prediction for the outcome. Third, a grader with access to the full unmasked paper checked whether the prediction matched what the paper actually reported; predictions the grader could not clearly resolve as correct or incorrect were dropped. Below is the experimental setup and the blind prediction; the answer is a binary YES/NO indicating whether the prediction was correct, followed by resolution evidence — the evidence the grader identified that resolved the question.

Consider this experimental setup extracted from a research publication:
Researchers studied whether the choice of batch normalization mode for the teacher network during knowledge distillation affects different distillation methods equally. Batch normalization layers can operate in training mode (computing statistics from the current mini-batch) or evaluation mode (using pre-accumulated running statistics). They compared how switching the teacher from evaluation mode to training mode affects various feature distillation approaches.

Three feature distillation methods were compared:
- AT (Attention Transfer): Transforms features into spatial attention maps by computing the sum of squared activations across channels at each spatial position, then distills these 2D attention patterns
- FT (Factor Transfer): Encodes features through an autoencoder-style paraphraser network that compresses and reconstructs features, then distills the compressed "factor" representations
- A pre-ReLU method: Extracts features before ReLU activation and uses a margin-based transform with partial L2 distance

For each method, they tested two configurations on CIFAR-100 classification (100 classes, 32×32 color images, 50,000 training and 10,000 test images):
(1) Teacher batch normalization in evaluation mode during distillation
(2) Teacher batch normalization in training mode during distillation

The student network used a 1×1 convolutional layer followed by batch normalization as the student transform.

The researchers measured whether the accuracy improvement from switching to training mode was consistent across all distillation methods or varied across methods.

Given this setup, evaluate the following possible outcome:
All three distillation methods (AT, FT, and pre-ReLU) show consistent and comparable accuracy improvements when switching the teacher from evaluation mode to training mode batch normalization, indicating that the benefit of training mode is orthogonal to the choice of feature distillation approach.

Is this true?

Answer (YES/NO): NO